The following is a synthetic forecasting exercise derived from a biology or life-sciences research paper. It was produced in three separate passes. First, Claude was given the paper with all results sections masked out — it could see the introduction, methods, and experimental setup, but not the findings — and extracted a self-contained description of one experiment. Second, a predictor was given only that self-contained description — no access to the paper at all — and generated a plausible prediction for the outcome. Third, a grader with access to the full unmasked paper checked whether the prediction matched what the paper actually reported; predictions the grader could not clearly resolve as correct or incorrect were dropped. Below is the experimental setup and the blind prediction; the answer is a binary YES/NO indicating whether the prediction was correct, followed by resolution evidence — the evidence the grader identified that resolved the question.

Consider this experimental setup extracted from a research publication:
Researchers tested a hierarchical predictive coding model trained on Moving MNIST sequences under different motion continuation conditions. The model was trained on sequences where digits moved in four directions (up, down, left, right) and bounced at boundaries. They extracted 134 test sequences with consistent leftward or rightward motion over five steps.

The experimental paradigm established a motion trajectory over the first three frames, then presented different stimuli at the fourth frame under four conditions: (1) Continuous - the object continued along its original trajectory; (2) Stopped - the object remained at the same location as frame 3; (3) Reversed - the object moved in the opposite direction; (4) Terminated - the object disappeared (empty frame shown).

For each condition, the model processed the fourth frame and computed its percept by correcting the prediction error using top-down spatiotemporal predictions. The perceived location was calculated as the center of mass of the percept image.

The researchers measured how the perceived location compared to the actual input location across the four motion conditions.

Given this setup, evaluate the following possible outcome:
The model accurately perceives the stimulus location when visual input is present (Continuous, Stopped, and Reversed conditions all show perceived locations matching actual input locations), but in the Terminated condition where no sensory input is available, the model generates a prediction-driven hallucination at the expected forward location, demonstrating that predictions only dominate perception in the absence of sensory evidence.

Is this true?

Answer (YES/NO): NO